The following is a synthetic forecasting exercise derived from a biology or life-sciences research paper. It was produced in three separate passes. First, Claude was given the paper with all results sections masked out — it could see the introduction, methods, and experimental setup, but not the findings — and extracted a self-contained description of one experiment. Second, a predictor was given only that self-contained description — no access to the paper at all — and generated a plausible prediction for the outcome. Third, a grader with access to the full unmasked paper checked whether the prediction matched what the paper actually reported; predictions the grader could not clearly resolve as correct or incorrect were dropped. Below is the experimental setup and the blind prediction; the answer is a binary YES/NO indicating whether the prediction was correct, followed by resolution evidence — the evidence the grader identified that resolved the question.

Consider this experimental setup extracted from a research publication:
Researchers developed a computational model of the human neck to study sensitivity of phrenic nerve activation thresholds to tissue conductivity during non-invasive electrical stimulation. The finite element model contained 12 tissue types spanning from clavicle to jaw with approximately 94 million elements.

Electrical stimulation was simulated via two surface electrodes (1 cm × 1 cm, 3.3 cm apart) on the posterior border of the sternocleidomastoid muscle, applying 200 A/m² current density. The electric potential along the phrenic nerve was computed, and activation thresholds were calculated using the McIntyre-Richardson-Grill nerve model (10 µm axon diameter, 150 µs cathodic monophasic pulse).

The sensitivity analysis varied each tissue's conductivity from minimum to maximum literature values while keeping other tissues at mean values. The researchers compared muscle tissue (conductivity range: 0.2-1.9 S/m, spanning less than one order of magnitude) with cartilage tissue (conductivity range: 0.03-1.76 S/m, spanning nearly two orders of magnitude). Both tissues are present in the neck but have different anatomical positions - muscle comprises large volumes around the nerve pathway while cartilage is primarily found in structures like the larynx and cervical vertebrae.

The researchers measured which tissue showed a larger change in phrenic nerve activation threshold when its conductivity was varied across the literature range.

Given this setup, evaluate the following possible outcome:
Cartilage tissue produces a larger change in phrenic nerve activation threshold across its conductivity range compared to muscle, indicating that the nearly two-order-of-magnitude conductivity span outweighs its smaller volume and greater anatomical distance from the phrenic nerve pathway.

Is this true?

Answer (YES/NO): NO